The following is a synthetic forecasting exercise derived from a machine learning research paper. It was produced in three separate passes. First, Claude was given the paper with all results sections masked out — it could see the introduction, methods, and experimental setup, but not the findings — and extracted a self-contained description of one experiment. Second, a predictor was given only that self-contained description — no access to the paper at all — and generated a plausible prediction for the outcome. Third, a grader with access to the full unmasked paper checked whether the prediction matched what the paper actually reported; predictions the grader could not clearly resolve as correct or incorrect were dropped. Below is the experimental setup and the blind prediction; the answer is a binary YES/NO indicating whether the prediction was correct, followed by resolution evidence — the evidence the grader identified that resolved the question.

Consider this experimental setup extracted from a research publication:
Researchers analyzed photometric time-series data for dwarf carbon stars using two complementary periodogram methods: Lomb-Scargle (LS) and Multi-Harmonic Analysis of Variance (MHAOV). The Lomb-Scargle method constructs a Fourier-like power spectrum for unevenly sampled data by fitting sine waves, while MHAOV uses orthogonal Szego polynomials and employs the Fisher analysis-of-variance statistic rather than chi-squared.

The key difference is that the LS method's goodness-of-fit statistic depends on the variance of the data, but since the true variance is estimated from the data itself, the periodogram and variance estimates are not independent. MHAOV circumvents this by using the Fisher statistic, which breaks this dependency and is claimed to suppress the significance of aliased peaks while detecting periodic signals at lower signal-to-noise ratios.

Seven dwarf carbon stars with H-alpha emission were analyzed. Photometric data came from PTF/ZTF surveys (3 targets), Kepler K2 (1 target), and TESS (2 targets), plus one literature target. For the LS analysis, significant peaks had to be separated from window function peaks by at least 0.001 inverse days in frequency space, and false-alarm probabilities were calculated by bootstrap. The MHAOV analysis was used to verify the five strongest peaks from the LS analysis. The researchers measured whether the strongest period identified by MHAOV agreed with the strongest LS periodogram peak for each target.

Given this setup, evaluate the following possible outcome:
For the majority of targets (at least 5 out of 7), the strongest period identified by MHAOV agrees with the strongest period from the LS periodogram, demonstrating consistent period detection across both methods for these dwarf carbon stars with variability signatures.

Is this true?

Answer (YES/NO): YES